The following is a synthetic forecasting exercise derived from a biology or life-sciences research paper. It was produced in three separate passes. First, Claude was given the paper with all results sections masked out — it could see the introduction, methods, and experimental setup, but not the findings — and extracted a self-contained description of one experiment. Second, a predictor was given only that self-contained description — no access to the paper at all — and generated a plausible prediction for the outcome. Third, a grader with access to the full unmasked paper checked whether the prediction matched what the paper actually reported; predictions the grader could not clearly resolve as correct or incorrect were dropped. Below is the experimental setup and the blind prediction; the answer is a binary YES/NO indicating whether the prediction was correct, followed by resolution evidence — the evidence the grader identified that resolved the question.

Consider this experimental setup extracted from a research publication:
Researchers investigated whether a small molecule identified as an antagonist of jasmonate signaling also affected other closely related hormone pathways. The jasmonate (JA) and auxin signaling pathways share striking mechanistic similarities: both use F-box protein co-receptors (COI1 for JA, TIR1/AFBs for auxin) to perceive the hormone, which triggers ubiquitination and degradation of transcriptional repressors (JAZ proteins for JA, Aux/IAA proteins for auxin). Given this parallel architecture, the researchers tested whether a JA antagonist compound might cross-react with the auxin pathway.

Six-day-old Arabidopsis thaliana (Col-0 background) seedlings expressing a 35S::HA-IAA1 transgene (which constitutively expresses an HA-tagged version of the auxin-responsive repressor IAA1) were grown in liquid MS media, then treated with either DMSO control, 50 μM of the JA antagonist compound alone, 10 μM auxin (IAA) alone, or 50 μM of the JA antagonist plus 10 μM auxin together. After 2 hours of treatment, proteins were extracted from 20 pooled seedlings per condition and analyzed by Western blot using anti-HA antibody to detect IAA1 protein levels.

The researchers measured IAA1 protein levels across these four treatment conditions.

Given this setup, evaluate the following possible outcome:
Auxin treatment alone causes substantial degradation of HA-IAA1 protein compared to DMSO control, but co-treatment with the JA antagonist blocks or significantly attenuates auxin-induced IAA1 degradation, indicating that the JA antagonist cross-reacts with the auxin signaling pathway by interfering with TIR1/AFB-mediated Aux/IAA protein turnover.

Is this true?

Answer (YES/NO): YES